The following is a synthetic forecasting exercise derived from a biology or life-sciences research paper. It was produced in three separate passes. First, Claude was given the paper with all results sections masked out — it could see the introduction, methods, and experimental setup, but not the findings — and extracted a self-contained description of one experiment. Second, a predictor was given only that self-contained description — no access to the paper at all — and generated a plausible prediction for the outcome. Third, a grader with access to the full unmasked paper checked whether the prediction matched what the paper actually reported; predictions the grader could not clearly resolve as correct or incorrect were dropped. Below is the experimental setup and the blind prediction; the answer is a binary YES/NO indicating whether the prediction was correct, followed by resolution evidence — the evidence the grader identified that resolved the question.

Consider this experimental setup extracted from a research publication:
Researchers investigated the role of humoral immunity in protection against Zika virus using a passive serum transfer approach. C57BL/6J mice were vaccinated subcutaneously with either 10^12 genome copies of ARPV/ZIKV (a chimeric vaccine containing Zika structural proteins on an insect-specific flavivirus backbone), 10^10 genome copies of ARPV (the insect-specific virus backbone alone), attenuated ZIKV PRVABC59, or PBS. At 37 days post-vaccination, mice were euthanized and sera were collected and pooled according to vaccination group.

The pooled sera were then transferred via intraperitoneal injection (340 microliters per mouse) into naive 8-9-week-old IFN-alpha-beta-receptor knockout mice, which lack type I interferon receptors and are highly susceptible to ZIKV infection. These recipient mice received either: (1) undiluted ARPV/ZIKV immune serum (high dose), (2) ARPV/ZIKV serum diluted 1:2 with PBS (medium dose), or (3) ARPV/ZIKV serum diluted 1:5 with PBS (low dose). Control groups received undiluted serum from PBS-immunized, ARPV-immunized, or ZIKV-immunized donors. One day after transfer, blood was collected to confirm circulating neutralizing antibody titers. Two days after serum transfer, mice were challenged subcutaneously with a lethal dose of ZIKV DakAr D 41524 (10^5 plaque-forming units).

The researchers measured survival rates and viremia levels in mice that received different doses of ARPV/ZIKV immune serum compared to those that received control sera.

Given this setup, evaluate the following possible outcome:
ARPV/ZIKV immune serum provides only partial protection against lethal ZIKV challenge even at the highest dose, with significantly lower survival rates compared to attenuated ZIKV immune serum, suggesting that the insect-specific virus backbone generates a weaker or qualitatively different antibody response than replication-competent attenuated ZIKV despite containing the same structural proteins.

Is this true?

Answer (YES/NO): NO